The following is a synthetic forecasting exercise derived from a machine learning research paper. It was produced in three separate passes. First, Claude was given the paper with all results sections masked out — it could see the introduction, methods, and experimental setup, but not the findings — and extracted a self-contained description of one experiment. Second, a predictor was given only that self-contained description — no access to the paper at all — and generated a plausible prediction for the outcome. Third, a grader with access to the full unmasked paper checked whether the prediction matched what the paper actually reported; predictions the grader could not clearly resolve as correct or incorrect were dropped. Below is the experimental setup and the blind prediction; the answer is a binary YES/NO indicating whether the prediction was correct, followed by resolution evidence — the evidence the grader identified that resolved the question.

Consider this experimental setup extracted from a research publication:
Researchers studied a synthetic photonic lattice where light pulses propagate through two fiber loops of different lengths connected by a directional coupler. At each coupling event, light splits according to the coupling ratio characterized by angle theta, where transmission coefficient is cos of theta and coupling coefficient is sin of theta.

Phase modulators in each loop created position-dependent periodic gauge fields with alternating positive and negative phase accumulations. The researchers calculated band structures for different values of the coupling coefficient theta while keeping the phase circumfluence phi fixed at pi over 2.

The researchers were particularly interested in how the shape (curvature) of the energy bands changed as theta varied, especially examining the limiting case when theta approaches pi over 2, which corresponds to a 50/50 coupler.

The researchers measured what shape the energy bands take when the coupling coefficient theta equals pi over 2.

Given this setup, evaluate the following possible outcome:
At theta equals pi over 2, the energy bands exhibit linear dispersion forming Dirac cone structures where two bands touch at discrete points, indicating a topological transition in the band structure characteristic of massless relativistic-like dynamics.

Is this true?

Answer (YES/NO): NO